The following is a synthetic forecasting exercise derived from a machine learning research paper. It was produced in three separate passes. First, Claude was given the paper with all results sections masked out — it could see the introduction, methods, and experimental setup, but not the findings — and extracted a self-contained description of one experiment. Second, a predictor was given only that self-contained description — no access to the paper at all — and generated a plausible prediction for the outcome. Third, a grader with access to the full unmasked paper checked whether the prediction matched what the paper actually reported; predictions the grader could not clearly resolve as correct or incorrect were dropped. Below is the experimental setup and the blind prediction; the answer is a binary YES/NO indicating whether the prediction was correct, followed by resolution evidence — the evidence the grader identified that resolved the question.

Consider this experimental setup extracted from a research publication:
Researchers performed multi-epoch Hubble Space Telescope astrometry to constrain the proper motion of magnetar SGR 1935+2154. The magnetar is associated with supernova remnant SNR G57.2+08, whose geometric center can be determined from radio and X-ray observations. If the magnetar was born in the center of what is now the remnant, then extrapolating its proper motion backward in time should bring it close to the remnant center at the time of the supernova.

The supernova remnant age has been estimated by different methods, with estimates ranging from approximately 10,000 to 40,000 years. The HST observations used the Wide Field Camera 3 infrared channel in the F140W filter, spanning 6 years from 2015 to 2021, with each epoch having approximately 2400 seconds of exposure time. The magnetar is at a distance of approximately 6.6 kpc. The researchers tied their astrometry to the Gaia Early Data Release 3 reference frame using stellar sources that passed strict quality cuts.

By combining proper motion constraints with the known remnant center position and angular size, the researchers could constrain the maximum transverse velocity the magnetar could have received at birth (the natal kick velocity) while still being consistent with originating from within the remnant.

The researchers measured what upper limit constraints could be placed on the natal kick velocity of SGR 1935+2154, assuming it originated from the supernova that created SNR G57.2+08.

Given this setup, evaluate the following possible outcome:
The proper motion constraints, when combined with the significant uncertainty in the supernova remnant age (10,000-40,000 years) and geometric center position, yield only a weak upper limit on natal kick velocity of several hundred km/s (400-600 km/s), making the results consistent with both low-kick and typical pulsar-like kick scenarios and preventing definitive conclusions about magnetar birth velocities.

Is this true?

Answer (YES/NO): NO